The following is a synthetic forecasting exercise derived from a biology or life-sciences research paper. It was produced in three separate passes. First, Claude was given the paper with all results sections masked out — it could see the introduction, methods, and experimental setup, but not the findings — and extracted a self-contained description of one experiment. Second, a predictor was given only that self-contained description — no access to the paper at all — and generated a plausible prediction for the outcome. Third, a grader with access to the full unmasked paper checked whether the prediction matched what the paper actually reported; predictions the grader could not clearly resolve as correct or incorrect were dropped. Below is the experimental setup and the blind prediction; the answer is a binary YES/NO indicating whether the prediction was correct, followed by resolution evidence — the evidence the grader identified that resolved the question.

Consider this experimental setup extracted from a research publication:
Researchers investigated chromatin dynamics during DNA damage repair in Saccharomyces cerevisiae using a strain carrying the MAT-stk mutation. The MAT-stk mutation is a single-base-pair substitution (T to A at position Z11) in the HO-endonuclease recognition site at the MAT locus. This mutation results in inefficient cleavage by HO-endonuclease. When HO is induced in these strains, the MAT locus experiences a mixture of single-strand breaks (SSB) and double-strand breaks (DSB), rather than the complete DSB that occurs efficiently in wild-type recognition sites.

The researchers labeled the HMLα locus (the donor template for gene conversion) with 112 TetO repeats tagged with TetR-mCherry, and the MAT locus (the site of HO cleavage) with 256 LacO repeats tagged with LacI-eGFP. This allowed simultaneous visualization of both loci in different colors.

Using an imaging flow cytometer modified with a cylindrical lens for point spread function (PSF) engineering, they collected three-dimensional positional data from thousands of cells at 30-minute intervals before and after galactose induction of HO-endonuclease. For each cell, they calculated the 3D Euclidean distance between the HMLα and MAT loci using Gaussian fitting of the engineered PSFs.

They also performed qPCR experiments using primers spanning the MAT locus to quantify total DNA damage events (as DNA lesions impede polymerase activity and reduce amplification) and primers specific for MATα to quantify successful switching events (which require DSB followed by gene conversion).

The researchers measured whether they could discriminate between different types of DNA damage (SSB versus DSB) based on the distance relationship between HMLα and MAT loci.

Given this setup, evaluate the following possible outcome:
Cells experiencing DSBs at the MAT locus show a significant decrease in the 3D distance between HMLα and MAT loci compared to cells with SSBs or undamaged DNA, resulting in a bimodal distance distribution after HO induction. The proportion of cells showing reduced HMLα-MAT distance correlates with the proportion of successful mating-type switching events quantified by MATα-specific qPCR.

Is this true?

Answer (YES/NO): NO